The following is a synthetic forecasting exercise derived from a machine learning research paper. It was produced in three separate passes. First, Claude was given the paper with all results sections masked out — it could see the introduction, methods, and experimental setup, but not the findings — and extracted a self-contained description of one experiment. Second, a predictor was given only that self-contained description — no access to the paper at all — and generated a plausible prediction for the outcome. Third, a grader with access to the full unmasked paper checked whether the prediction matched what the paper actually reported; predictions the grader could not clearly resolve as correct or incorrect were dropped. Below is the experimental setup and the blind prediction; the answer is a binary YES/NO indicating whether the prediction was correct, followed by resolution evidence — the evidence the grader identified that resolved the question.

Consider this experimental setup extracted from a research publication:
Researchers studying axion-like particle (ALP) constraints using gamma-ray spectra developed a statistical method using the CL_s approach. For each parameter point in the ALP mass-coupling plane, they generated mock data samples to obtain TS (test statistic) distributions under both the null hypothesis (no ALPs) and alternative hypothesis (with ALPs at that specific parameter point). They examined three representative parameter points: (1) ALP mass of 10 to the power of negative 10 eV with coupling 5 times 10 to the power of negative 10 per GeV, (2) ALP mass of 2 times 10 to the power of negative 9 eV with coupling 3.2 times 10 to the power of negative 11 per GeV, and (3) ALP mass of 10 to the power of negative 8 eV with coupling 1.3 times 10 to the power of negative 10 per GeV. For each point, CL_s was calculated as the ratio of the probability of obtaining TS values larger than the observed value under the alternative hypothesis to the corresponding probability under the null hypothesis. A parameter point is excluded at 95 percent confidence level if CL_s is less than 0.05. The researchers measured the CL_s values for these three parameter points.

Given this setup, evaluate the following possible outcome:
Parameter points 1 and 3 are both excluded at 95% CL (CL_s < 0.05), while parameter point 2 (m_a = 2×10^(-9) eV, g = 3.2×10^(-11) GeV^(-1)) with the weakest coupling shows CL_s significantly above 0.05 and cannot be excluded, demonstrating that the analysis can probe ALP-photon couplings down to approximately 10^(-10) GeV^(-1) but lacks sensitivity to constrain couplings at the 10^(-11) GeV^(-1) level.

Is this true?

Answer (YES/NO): NO